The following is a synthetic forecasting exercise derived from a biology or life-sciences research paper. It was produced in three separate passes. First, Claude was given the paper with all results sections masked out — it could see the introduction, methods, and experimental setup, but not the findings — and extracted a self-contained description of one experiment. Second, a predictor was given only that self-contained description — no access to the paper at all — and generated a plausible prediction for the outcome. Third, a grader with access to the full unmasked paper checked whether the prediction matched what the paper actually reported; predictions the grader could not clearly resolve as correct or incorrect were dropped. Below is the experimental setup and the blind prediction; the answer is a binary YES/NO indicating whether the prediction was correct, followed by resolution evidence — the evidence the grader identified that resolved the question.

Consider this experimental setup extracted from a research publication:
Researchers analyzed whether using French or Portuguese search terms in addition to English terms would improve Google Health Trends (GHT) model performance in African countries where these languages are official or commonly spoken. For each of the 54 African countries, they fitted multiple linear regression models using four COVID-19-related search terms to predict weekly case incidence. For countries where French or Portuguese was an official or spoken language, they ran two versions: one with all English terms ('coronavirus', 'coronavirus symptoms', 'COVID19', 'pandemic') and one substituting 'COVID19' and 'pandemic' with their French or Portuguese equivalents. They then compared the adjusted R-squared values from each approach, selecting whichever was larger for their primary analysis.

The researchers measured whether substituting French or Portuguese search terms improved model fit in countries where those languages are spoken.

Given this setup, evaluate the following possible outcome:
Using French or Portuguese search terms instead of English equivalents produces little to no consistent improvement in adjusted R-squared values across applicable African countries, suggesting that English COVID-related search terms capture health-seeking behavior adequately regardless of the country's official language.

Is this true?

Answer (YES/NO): YES